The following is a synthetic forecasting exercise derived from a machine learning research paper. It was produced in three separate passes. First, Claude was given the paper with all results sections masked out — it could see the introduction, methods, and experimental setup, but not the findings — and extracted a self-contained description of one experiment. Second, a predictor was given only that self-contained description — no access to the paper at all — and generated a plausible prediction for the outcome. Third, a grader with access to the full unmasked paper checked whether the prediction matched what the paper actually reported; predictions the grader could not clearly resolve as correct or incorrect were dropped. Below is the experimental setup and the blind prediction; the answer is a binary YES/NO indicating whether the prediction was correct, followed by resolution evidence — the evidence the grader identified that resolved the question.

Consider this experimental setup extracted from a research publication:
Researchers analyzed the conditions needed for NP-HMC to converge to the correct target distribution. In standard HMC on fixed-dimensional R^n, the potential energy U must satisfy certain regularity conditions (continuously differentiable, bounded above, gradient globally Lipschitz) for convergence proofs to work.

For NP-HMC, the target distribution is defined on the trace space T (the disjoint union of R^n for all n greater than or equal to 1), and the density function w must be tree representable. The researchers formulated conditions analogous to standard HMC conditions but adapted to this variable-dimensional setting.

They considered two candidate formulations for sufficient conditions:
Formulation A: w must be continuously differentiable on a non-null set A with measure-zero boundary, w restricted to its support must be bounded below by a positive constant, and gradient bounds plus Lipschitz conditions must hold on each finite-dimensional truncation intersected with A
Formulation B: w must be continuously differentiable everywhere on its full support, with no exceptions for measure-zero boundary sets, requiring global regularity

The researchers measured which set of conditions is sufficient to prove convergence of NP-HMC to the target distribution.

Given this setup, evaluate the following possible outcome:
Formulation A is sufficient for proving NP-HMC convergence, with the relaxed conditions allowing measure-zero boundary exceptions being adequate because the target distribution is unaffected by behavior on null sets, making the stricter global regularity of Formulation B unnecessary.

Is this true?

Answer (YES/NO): YES